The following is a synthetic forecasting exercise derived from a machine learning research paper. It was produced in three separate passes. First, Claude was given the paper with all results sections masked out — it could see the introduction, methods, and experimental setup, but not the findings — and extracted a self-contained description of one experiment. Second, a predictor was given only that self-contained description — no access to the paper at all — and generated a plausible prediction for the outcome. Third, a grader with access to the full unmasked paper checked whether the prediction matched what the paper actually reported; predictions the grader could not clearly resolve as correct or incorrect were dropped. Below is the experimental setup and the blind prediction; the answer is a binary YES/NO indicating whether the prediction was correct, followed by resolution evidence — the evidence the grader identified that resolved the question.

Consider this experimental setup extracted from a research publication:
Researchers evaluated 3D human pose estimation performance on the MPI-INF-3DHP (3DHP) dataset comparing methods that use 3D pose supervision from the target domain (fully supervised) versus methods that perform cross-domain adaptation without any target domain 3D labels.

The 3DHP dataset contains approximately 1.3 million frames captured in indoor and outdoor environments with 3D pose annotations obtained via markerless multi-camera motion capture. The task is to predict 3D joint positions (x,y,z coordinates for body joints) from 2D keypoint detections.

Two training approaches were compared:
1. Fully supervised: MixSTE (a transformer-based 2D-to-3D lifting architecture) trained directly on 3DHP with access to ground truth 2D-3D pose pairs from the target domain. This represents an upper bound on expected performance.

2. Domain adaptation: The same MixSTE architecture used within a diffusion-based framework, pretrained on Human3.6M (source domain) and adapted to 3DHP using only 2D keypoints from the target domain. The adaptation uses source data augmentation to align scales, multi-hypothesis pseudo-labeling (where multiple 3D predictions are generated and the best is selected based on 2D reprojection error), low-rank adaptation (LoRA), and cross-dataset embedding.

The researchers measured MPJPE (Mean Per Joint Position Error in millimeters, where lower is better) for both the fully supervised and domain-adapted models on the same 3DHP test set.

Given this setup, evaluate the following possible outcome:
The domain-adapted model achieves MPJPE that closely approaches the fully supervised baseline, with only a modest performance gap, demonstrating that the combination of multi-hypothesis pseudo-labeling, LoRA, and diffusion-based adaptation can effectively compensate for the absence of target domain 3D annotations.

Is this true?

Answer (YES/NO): YES